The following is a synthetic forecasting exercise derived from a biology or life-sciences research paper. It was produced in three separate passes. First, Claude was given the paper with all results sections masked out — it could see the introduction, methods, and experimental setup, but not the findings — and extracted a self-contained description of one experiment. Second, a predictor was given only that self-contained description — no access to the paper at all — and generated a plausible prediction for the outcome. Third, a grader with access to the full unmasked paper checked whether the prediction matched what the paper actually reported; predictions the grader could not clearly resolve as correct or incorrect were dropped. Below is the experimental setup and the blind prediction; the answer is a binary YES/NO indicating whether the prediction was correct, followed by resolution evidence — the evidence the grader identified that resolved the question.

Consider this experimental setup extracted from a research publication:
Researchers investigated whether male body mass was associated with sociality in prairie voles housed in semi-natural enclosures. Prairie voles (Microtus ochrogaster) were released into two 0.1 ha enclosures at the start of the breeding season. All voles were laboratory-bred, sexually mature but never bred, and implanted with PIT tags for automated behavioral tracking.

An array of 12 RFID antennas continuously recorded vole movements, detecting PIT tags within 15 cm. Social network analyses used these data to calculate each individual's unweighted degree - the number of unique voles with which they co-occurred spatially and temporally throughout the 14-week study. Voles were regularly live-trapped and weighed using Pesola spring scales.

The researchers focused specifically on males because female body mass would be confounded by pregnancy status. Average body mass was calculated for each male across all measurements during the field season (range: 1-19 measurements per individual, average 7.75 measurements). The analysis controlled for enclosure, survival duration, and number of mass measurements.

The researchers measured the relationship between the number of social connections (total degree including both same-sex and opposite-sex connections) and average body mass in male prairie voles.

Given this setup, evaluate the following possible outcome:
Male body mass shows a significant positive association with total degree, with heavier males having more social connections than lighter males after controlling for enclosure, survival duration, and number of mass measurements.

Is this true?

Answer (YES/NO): NO